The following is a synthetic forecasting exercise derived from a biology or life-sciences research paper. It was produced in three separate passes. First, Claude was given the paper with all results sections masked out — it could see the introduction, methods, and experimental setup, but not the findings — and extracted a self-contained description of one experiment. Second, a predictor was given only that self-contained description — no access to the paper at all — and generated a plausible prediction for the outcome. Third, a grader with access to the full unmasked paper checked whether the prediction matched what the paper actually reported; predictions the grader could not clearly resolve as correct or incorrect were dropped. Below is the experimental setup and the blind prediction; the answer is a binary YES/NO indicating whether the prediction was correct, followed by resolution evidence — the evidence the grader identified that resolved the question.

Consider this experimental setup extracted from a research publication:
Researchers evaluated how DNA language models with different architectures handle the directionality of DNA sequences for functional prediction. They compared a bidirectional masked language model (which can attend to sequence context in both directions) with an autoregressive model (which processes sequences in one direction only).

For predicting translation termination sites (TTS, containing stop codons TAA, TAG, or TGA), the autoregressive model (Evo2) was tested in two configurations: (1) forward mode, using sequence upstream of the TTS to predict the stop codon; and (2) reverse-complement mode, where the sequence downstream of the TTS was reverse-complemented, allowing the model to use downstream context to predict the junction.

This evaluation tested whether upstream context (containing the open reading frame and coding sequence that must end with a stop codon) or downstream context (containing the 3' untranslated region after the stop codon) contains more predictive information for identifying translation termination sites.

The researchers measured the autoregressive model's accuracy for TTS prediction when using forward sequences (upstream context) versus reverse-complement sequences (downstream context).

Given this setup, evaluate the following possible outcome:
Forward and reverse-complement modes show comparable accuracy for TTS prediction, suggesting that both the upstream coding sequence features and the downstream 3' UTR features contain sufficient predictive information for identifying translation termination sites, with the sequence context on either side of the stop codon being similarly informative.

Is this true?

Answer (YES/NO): NO